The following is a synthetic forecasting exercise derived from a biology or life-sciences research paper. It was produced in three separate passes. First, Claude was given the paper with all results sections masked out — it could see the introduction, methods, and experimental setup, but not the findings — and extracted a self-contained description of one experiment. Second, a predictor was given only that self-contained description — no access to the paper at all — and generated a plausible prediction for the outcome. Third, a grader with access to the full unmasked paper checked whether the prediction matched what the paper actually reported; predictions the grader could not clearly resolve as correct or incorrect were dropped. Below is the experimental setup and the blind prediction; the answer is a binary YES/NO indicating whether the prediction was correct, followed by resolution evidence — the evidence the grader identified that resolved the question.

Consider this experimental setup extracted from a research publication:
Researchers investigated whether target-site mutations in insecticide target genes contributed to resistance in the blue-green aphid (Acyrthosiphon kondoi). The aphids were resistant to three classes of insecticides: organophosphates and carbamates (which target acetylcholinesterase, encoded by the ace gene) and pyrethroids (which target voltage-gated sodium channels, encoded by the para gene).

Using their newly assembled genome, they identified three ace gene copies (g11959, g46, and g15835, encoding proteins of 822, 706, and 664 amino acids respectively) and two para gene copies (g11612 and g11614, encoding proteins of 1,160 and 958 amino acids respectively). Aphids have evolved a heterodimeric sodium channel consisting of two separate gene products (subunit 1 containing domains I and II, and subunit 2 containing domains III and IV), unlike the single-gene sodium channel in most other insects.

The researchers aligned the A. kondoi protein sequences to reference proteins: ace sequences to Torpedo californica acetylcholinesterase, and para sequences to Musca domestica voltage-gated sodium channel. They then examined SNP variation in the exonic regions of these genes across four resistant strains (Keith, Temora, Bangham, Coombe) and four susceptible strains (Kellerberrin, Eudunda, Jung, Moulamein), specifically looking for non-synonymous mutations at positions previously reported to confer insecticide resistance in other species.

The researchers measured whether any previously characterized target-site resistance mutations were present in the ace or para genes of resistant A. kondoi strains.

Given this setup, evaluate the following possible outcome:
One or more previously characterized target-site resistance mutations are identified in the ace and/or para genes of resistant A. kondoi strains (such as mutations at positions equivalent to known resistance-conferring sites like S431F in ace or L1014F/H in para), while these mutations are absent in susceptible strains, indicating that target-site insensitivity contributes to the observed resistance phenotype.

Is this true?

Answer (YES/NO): NO